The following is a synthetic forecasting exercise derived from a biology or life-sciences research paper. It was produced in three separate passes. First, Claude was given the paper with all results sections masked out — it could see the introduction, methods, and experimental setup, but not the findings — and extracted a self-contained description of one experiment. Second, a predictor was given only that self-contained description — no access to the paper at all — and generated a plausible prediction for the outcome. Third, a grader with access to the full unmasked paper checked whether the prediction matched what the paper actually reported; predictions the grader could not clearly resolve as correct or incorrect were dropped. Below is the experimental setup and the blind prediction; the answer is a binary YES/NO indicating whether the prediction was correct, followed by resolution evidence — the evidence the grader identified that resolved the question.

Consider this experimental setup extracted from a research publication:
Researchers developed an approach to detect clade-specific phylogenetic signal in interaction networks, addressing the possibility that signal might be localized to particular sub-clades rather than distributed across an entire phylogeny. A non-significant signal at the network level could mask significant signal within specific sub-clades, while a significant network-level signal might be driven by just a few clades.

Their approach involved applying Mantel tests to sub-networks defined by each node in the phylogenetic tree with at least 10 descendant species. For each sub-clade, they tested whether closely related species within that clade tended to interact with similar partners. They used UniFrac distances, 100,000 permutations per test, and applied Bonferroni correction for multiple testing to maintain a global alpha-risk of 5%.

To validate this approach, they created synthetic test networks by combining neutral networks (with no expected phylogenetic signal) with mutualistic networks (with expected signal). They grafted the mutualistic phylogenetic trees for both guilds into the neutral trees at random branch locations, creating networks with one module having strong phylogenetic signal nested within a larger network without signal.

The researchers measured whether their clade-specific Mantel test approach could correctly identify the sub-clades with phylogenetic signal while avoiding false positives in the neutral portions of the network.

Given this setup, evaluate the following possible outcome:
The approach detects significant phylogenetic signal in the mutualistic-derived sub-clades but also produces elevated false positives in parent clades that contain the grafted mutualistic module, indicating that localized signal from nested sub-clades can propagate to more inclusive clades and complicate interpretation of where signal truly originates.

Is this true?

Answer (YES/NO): NO